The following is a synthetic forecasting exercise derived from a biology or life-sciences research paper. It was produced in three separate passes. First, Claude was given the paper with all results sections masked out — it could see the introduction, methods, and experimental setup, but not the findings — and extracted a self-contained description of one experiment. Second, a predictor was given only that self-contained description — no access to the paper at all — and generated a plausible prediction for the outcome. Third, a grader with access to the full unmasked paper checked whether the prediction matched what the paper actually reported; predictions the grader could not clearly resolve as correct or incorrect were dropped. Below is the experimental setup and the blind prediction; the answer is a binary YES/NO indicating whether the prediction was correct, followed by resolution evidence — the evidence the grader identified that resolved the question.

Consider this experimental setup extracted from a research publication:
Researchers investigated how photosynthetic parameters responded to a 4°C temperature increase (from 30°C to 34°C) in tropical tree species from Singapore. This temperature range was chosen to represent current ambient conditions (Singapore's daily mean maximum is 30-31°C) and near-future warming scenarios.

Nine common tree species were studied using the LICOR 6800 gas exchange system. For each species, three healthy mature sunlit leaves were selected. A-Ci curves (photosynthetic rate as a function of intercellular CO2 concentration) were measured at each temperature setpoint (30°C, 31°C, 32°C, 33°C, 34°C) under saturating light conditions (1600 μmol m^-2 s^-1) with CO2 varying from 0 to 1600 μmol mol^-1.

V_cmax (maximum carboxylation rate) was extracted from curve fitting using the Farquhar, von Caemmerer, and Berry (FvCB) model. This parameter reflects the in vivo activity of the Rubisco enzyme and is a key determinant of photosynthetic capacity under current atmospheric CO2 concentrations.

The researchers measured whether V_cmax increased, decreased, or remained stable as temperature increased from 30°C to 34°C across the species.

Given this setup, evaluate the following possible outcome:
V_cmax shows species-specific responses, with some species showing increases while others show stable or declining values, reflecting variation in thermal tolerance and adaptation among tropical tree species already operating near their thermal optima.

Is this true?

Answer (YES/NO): NO